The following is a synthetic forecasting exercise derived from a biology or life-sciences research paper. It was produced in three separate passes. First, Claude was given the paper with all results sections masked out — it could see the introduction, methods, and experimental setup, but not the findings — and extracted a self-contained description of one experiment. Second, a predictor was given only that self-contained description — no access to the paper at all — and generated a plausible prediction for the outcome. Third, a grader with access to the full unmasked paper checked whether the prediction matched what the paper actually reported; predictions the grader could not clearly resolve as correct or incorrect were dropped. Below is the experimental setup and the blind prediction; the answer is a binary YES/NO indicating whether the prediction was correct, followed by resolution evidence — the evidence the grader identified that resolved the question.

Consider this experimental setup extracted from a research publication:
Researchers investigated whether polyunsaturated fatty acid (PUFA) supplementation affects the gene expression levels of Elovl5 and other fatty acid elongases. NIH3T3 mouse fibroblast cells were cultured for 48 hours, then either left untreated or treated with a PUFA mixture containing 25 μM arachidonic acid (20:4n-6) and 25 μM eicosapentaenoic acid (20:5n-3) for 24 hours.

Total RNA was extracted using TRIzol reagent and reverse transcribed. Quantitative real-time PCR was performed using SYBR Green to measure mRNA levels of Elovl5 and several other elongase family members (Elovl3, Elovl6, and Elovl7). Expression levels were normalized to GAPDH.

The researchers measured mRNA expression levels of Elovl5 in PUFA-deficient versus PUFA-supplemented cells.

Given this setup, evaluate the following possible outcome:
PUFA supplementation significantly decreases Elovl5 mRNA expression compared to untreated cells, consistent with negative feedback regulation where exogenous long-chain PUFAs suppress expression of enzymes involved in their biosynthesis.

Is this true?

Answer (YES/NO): YES